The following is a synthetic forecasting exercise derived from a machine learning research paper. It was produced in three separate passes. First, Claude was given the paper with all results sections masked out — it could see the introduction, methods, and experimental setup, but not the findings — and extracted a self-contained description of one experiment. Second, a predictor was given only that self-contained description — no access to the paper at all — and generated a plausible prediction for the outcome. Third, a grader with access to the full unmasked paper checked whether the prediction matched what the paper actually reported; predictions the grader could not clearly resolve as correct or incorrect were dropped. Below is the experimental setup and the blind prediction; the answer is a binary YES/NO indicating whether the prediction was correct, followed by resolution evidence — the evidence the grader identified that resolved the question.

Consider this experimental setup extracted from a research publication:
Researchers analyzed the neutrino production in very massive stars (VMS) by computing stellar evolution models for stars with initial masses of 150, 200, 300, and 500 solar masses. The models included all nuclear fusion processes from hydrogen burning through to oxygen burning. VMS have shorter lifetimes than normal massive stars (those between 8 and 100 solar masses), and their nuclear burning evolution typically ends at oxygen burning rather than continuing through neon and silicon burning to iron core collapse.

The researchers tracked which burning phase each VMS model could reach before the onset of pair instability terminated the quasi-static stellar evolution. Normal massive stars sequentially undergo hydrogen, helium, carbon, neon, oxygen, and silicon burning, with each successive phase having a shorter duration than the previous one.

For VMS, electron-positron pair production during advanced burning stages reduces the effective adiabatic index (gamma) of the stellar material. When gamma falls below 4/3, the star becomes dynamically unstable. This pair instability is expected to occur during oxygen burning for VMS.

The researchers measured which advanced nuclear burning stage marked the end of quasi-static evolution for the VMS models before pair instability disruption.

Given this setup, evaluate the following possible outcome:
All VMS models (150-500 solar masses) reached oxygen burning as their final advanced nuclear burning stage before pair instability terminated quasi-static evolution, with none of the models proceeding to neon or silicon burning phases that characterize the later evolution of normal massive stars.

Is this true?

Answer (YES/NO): NO